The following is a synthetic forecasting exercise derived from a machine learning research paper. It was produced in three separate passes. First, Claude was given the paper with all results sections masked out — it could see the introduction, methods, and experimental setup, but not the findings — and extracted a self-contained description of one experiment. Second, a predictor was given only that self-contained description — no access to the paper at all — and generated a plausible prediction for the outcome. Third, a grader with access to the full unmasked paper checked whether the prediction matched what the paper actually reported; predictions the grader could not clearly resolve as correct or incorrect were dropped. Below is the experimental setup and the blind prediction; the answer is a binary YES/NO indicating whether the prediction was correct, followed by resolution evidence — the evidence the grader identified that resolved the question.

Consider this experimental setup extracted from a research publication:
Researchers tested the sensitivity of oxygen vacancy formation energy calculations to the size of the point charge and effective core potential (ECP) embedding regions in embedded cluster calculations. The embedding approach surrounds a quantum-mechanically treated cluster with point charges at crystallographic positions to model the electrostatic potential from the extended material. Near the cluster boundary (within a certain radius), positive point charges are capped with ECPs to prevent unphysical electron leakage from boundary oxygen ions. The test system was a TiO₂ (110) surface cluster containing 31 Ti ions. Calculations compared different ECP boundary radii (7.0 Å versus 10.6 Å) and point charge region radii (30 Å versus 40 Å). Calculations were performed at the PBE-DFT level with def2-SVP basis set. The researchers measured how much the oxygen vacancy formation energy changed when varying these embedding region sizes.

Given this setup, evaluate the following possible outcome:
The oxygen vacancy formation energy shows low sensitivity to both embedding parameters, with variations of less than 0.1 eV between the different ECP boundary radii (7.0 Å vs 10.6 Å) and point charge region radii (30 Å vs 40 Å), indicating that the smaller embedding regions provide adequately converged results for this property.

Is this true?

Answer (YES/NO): YES